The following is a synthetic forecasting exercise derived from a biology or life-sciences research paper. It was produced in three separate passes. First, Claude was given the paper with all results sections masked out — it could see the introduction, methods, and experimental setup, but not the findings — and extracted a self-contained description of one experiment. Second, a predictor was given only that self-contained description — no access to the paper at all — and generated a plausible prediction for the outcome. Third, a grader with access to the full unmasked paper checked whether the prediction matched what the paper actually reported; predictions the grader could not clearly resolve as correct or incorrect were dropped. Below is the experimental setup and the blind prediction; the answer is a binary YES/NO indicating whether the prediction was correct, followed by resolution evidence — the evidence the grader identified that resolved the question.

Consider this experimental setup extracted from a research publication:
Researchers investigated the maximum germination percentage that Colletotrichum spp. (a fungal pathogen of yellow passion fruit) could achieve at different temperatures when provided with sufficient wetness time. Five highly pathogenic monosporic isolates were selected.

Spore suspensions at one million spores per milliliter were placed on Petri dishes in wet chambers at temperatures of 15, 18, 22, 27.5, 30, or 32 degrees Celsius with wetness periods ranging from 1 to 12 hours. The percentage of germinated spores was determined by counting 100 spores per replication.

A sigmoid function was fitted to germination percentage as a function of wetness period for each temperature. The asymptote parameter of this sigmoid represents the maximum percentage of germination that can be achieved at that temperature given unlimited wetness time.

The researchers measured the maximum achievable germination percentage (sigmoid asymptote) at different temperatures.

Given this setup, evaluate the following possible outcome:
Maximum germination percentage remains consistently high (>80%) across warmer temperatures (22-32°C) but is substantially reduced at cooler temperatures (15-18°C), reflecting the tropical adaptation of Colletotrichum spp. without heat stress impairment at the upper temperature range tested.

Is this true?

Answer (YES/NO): NO